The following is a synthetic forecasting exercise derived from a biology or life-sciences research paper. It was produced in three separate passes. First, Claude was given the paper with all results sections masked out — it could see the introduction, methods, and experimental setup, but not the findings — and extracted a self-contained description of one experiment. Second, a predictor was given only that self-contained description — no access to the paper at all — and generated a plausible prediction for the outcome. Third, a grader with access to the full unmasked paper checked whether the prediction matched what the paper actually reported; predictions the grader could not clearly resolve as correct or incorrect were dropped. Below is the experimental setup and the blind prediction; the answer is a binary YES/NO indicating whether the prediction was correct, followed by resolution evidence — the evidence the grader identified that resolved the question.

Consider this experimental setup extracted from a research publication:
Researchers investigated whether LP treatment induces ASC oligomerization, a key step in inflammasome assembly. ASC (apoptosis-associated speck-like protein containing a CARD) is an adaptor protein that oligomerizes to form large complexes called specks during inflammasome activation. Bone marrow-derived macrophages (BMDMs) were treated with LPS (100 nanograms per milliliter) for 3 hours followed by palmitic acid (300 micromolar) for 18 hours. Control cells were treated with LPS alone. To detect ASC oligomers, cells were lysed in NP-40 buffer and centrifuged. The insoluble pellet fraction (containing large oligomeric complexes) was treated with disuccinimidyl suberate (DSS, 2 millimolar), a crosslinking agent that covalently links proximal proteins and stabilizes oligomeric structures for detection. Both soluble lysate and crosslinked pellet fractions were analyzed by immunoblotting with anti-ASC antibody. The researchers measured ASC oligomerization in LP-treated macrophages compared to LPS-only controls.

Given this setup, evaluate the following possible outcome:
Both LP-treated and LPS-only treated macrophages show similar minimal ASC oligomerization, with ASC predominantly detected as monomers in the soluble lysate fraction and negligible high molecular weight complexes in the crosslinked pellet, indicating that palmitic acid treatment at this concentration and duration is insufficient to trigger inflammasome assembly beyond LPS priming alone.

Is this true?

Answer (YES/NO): NO